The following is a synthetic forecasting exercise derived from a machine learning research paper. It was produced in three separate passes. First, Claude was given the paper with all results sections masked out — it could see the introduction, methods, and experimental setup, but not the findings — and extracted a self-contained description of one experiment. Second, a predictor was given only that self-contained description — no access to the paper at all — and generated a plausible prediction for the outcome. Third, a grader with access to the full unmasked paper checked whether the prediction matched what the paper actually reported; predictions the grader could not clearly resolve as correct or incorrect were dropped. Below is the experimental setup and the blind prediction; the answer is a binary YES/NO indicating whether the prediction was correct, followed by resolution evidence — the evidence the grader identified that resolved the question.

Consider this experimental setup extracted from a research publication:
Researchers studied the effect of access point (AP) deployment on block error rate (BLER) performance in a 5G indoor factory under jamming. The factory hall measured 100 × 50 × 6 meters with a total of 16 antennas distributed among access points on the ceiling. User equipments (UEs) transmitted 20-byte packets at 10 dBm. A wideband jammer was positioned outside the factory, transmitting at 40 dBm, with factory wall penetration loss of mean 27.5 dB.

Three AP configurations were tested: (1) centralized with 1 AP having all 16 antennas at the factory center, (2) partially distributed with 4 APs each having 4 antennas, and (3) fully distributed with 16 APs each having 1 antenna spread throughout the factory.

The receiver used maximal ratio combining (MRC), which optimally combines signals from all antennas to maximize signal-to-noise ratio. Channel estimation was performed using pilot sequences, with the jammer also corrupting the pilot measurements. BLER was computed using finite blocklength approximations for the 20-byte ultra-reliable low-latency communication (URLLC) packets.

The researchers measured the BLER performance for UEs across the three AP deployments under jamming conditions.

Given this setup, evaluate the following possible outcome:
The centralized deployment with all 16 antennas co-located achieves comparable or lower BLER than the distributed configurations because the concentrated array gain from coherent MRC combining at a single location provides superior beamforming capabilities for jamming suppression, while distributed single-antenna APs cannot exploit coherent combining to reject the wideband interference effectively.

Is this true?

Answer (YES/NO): NO